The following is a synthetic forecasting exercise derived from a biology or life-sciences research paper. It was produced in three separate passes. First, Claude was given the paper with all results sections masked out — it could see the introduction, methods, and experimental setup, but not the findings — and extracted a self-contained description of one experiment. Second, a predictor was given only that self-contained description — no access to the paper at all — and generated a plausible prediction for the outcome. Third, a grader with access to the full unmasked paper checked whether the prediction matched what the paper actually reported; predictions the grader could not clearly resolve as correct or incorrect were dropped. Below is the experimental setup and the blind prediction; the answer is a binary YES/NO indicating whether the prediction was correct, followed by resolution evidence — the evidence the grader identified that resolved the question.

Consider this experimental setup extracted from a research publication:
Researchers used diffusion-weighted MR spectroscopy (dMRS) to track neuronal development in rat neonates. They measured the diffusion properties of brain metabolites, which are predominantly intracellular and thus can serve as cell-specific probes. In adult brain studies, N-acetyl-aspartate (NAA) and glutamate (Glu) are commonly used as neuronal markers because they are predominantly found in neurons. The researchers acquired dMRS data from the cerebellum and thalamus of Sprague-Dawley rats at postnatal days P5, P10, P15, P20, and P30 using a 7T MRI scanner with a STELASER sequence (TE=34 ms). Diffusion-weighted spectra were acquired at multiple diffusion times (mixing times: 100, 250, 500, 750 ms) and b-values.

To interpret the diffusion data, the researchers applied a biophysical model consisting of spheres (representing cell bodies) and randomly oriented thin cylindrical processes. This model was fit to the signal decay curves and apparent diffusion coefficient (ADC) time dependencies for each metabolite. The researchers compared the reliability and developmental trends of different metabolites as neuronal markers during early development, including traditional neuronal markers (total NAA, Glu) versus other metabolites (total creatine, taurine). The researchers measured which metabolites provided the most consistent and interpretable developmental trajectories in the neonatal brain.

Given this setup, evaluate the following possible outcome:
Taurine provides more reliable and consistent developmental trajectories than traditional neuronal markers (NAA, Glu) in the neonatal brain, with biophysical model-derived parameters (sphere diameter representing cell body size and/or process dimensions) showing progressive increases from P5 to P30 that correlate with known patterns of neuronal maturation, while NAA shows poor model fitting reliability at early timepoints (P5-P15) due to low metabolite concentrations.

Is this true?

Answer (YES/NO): NO